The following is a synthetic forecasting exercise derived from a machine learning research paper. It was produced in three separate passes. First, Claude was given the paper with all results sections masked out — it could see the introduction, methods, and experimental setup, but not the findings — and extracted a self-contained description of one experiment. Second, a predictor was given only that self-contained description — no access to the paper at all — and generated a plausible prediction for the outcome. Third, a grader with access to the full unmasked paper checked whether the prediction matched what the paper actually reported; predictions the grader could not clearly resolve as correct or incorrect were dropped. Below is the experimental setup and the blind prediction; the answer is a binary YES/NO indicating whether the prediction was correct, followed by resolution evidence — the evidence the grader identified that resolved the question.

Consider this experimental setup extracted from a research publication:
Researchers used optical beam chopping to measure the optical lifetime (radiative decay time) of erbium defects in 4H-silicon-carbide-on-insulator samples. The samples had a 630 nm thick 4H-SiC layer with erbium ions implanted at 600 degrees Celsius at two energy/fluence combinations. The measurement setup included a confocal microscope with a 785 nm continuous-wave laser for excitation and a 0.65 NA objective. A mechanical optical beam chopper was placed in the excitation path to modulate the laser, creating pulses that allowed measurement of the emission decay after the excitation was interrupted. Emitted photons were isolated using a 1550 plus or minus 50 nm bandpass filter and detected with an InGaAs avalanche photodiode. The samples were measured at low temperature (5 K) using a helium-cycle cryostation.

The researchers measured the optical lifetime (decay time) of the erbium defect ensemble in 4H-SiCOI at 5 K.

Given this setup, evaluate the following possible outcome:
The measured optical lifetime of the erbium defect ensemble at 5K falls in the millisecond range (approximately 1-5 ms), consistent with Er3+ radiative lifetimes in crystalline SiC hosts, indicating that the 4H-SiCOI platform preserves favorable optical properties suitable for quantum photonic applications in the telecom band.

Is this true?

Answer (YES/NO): NO